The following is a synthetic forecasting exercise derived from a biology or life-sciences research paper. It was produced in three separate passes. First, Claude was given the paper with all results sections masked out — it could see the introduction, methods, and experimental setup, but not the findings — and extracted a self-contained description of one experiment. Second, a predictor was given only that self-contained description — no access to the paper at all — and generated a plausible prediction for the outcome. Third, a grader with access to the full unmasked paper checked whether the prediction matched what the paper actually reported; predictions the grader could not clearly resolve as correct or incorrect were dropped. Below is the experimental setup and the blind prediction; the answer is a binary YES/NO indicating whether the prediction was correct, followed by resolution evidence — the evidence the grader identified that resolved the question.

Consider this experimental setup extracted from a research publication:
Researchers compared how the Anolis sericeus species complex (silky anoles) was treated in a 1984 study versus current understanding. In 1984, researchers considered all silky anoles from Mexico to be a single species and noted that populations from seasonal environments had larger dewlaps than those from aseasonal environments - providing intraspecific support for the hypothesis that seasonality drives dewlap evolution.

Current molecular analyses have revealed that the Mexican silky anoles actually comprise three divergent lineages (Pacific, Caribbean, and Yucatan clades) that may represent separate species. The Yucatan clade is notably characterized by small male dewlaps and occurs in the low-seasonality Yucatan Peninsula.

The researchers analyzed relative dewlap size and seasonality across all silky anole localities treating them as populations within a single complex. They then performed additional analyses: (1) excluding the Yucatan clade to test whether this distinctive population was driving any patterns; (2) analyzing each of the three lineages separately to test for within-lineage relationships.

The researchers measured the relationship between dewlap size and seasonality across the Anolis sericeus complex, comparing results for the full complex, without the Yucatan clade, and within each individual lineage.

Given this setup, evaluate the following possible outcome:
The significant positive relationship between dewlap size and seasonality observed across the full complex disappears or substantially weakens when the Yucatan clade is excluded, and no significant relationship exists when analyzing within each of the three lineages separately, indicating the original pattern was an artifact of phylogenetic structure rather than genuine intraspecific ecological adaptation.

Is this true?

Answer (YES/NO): YES